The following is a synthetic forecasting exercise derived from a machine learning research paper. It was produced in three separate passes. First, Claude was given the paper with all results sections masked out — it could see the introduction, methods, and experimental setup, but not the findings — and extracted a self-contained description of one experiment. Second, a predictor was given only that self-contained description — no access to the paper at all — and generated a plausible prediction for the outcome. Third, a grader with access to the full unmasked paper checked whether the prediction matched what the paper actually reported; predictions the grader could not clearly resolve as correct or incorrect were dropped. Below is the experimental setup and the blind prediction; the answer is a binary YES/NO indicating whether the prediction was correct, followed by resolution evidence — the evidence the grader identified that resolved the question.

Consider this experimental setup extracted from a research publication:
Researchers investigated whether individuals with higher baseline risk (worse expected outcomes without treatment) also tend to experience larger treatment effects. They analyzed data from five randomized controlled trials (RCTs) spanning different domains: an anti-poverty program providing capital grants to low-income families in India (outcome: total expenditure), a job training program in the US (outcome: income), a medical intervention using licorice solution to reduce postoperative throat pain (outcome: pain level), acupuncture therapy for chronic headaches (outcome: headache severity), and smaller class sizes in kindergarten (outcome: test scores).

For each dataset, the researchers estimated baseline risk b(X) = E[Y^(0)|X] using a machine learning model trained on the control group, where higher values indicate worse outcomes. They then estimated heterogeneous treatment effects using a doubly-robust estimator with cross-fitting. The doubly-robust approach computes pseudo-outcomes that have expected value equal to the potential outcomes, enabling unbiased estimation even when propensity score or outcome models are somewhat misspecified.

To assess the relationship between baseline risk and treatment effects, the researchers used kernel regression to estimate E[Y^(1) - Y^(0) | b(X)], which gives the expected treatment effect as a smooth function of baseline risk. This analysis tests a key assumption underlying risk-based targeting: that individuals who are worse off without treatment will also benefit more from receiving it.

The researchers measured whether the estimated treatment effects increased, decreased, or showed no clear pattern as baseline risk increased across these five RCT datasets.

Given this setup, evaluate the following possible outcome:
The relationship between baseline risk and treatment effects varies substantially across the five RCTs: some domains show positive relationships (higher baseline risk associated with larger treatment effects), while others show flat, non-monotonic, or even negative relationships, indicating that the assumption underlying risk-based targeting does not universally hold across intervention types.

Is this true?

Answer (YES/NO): YES